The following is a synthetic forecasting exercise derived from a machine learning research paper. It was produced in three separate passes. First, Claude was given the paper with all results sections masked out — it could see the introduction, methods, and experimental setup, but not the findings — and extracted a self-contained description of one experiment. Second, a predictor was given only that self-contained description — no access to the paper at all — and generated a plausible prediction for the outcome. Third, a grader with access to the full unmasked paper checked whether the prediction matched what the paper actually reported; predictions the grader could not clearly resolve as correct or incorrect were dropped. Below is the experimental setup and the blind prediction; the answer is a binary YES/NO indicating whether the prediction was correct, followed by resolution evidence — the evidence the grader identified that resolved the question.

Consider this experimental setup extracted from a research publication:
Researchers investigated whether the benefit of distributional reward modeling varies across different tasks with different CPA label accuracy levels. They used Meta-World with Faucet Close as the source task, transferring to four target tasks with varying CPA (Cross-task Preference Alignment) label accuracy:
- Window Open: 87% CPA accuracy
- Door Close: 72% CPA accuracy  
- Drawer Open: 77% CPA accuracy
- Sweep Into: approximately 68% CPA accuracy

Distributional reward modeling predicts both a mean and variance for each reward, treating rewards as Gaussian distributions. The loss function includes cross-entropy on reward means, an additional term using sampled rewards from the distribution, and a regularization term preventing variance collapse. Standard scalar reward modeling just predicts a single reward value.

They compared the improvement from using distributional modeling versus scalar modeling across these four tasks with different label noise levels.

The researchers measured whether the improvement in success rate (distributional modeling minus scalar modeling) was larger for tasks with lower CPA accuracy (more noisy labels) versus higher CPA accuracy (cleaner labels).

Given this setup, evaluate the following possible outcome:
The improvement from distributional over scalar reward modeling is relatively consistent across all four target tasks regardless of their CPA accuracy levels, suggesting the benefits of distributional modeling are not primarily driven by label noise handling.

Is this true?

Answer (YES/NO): NO